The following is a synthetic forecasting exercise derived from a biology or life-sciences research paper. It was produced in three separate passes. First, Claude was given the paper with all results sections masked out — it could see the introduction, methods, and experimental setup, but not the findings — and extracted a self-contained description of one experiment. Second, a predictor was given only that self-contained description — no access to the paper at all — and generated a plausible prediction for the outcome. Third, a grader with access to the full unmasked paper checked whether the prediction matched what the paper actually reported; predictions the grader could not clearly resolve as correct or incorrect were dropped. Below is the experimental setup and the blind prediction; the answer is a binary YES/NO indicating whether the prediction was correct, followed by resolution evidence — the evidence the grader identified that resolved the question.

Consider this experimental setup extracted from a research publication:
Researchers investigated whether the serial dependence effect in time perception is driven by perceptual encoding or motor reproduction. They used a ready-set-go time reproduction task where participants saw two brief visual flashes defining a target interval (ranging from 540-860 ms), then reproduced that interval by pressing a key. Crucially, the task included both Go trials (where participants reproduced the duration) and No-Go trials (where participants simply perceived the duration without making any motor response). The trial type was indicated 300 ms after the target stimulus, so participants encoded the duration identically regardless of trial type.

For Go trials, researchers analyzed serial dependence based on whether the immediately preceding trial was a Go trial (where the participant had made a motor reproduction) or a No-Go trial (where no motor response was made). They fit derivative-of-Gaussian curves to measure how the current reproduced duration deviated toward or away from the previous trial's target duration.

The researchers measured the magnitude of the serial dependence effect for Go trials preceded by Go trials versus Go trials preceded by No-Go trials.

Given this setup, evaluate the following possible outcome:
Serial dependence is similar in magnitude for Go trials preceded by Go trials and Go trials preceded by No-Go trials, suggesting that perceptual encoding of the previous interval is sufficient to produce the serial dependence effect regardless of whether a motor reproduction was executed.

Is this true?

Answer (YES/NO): NO